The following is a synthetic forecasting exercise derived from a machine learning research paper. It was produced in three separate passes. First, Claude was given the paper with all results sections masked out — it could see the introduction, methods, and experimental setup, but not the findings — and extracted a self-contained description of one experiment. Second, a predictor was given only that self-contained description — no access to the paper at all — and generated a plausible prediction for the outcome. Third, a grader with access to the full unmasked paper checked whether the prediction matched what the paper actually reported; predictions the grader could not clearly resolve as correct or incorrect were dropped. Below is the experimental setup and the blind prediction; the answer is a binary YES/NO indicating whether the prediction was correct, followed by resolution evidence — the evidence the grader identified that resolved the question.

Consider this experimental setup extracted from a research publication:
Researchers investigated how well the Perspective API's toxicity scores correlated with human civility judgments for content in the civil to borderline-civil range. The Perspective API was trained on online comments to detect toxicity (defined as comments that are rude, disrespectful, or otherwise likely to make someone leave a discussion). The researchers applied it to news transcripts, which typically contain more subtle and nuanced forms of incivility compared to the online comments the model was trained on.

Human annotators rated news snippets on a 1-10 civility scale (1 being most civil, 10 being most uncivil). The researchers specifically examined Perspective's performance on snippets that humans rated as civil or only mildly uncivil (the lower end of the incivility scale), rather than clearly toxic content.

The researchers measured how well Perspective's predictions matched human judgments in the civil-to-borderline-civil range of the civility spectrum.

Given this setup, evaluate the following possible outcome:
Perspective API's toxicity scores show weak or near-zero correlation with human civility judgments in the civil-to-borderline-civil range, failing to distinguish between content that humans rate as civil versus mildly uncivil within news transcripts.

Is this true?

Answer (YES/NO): YES